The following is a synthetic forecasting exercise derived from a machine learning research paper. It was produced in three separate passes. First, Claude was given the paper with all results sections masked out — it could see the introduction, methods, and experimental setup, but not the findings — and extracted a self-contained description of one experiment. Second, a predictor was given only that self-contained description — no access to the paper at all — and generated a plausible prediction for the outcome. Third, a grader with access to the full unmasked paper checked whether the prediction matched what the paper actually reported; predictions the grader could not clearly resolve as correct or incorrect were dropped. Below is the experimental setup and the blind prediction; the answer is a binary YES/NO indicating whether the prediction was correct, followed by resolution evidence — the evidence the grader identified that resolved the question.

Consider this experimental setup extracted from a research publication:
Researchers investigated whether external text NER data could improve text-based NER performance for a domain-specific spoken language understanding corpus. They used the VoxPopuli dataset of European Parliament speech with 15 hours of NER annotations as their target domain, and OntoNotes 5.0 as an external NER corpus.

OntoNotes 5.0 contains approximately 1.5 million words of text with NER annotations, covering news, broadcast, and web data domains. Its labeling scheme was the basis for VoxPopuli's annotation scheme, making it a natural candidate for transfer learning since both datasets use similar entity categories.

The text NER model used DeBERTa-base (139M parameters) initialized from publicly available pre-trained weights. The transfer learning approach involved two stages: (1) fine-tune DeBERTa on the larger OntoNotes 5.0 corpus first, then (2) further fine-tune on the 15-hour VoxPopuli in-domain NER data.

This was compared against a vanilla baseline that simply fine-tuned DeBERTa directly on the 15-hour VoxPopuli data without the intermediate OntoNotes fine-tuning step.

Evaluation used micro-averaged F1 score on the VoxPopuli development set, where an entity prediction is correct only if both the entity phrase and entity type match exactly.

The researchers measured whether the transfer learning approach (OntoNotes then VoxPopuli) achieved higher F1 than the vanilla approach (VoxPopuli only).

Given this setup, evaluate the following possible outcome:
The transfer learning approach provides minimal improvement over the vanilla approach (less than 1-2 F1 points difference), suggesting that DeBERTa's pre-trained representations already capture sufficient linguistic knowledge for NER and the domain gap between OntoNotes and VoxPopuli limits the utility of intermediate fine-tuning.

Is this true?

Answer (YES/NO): NO